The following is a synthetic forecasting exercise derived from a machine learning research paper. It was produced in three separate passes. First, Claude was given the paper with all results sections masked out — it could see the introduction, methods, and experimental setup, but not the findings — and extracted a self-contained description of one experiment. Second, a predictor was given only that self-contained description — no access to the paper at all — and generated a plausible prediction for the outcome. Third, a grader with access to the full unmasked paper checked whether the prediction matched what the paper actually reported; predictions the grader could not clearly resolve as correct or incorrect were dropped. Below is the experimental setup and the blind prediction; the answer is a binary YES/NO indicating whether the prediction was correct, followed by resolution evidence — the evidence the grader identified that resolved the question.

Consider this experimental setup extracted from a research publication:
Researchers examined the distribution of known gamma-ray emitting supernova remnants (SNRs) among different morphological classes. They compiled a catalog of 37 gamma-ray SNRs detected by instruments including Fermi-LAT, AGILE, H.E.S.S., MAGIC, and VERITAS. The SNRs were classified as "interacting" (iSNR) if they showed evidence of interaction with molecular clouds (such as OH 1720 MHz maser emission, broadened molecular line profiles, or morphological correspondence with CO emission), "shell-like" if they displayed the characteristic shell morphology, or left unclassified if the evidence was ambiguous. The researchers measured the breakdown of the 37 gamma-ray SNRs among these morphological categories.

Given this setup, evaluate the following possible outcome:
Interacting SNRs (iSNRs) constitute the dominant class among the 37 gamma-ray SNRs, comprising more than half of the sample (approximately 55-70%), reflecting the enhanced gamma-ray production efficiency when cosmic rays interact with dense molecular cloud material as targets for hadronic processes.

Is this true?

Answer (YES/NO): NO